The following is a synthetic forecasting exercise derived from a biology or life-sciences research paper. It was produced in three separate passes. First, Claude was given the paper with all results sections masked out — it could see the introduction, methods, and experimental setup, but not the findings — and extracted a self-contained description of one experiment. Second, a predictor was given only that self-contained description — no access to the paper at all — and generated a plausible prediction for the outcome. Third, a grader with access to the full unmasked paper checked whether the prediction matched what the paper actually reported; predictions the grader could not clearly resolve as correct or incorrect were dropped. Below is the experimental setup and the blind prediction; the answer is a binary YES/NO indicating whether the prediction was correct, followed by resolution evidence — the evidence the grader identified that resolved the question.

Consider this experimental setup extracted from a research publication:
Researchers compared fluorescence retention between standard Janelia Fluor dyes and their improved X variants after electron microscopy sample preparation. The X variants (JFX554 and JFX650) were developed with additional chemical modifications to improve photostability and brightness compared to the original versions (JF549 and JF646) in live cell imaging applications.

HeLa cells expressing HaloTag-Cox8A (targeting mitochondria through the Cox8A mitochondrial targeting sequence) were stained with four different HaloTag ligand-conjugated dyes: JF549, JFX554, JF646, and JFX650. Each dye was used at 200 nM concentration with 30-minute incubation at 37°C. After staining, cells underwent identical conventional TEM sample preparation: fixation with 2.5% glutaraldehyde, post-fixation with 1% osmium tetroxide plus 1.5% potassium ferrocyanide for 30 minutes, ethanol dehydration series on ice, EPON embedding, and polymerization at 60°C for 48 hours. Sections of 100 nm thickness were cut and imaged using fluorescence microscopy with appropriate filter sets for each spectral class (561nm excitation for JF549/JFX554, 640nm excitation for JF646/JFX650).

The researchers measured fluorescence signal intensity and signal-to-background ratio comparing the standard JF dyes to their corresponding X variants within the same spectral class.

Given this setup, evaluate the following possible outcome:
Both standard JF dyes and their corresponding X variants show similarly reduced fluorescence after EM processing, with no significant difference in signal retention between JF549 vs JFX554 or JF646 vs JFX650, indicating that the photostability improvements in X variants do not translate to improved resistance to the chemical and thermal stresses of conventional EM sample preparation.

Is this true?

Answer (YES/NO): NO